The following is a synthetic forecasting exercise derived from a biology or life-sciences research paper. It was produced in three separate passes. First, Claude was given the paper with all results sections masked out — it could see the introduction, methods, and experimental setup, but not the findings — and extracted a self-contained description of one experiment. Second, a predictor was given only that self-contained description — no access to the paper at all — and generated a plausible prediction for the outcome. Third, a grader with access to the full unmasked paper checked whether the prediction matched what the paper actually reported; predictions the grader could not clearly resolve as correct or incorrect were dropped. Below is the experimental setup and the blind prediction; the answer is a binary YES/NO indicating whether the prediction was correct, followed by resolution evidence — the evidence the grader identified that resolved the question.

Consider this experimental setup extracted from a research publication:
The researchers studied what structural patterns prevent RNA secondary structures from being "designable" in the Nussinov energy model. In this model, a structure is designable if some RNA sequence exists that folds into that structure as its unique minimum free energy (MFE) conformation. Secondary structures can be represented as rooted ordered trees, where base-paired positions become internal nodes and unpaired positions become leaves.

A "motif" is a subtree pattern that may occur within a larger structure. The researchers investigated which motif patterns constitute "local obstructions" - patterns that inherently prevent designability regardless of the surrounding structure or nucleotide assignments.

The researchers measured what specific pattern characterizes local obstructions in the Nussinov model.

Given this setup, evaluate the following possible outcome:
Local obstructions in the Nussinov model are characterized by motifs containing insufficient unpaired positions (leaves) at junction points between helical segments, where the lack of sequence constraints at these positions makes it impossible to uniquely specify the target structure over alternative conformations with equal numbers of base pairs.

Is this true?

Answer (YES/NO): NO